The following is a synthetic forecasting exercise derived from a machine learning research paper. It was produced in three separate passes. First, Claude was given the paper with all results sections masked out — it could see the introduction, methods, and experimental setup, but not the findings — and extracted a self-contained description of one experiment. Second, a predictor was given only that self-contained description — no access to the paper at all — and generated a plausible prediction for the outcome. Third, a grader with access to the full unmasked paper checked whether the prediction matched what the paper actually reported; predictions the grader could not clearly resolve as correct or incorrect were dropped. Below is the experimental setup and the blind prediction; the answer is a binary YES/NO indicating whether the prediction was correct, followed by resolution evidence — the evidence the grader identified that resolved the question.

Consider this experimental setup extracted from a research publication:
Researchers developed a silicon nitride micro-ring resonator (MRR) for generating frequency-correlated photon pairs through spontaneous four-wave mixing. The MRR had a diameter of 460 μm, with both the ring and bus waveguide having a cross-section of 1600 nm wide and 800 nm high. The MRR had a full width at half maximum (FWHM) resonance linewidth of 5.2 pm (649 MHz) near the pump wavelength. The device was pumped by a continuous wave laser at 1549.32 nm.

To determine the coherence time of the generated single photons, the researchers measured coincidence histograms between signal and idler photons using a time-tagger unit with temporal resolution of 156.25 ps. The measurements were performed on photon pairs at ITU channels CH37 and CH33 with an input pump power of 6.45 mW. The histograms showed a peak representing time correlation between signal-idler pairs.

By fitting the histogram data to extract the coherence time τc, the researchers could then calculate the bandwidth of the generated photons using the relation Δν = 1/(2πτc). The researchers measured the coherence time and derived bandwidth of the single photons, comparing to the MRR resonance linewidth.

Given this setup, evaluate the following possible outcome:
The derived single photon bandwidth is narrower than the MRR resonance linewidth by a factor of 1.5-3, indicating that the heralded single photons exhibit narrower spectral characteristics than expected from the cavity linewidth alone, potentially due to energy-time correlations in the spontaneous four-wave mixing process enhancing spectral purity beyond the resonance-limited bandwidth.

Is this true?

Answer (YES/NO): NO